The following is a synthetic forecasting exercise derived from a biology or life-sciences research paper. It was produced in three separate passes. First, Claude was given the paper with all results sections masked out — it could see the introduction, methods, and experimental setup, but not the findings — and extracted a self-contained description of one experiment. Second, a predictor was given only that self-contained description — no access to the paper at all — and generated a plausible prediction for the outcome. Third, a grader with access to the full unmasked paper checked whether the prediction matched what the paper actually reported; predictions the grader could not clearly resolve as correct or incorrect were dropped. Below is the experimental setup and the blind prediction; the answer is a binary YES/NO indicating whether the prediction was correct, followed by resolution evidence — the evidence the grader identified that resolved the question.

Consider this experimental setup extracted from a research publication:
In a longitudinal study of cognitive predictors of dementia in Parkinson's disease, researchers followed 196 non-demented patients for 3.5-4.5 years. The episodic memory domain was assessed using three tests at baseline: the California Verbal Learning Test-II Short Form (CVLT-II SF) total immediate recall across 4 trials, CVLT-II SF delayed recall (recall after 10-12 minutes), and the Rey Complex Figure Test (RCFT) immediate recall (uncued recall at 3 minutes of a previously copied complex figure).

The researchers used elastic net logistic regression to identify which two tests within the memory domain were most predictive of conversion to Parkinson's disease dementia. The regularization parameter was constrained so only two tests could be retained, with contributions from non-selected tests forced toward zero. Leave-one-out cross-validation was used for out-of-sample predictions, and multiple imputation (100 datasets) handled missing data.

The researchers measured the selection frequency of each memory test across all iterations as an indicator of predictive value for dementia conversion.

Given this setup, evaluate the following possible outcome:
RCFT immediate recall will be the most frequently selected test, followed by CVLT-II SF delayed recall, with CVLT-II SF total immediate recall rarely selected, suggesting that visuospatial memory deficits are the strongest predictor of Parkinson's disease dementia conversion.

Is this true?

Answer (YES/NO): NO